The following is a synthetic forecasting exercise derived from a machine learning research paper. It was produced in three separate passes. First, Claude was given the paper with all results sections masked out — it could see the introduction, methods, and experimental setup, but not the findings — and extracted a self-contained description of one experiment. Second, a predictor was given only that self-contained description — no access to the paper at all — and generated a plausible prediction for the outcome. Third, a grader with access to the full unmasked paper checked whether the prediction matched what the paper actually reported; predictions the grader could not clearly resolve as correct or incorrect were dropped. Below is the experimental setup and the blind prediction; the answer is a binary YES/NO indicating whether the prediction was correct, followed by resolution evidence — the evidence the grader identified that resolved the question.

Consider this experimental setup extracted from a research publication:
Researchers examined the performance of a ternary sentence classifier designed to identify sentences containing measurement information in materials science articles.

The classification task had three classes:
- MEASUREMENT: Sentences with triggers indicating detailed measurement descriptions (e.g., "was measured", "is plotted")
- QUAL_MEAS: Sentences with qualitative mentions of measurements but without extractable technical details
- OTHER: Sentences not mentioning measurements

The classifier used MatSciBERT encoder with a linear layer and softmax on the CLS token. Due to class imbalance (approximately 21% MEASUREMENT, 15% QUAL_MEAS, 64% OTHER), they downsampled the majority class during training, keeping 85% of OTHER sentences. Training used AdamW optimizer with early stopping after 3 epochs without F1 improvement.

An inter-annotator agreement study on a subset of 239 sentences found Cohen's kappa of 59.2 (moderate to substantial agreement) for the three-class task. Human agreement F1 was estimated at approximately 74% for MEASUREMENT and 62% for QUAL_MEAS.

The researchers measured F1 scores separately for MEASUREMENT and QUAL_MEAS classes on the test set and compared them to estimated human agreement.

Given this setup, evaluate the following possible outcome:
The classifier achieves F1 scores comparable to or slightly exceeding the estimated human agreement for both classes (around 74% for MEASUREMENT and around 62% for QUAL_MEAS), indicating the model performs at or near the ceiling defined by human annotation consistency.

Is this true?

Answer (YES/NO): NO